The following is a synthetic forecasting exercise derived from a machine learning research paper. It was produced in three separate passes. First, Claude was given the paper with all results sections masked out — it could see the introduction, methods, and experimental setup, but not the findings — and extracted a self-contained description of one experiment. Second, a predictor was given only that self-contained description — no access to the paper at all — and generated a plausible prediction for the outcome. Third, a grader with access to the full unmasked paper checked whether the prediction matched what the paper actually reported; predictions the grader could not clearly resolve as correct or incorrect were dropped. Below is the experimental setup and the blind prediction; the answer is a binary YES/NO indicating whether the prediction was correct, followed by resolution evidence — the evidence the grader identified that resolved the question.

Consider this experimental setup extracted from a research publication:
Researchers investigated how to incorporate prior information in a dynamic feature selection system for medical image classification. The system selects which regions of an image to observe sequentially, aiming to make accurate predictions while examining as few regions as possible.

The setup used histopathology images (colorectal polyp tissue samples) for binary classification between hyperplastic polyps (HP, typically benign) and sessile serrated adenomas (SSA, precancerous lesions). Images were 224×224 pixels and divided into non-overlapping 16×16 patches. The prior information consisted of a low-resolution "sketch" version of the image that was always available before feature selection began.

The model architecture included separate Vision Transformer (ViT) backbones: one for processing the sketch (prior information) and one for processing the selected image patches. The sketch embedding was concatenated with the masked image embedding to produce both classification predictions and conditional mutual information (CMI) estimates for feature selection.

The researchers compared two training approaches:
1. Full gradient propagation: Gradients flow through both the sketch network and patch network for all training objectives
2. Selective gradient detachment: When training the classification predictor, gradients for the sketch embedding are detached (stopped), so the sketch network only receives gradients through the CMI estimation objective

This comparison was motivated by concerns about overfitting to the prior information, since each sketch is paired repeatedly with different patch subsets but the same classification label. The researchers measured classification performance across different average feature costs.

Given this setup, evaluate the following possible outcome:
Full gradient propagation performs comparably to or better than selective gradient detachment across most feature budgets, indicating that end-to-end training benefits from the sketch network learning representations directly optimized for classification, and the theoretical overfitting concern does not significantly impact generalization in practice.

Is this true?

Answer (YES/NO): NO